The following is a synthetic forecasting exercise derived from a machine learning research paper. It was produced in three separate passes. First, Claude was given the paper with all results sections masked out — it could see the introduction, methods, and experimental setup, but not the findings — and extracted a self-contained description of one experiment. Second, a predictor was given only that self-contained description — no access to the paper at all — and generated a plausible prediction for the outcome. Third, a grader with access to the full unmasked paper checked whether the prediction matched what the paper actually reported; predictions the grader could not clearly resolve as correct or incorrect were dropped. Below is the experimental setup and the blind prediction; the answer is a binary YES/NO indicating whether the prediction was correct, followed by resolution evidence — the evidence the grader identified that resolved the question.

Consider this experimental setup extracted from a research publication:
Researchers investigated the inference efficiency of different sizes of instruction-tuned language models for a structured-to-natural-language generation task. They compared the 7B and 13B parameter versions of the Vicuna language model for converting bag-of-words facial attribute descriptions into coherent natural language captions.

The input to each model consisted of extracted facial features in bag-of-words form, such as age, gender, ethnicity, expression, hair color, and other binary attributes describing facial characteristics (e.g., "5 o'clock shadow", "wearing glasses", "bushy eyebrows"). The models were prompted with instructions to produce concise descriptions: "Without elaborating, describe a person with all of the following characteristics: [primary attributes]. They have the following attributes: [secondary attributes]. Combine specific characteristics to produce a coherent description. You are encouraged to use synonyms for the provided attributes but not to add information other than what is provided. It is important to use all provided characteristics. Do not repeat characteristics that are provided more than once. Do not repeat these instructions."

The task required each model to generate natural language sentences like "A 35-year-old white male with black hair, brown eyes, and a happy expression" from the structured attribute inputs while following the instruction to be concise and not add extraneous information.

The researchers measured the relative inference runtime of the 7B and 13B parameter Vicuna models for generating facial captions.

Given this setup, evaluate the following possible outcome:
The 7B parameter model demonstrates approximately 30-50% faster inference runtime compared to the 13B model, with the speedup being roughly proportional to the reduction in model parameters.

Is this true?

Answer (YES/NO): NO